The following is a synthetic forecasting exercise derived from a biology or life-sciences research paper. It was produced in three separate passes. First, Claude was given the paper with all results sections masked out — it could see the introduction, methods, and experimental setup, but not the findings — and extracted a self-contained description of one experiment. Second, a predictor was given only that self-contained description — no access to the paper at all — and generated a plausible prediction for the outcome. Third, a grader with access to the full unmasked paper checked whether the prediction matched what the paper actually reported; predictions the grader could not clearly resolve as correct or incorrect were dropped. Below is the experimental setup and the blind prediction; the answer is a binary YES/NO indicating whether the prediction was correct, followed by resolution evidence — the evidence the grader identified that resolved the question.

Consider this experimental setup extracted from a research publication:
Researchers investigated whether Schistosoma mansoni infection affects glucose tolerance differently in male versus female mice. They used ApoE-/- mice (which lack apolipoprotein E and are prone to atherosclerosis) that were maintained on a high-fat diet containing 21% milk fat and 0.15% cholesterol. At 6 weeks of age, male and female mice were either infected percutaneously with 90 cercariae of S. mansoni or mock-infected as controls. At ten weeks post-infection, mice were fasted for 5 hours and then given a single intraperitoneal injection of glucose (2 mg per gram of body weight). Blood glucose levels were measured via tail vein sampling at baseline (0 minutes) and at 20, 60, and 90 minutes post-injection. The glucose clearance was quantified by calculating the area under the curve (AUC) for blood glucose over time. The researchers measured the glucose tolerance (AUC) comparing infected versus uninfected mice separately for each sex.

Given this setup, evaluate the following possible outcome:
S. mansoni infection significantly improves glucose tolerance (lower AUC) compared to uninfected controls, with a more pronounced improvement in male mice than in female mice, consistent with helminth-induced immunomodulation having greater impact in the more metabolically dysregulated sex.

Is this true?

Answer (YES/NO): NO